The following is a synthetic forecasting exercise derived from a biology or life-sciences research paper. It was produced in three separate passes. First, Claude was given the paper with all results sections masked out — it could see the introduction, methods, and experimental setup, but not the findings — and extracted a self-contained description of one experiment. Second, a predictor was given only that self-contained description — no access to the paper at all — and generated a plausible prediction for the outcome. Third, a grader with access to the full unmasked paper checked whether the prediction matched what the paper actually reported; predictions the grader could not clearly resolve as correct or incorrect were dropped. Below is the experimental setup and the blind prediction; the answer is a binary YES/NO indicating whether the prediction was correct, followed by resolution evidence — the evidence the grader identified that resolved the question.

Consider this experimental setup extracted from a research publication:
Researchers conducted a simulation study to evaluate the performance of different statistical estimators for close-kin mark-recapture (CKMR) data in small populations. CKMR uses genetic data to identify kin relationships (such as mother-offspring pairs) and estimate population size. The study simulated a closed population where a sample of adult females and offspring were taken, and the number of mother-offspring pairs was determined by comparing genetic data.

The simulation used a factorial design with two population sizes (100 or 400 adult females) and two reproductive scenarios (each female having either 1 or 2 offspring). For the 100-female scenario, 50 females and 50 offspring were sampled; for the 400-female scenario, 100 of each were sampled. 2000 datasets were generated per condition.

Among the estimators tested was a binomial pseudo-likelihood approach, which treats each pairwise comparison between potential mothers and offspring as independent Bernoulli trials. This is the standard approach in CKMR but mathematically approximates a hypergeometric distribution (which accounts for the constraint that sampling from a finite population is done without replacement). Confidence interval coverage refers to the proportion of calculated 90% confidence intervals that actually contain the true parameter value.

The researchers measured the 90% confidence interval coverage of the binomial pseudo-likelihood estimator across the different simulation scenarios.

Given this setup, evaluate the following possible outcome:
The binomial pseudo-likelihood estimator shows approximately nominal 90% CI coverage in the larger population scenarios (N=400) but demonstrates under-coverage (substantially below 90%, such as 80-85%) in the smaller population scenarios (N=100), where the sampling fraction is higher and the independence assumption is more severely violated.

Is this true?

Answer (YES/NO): NO